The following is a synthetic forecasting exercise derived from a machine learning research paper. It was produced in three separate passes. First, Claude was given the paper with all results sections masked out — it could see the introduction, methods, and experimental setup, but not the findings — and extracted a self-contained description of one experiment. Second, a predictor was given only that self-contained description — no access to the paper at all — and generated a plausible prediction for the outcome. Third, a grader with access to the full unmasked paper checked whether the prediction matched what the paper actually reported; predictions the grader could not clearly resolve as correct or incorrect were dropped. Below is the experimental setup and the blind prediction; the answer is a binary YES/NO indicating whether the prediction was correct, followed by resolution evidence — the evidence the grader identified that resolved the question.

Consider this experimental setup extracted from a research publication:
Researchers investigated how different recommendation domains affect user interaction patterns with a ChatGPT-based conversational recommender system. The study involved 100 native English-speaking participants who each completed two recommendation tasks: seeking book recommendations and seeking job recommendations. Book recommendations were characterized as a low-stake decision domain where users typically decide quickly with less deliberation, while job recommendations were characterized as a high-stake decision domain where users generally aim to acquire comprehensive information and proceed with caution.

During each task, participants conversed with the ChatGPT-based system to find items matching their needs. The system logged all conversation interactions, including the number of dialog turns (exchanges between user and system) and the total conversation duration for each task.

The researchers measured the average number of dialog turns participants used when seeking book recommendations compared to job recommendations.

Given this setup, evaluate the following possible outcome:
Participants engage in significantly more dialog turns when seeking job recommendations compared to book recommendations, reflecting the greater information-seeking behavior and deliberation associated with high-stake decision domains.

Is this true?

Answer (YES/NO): NO